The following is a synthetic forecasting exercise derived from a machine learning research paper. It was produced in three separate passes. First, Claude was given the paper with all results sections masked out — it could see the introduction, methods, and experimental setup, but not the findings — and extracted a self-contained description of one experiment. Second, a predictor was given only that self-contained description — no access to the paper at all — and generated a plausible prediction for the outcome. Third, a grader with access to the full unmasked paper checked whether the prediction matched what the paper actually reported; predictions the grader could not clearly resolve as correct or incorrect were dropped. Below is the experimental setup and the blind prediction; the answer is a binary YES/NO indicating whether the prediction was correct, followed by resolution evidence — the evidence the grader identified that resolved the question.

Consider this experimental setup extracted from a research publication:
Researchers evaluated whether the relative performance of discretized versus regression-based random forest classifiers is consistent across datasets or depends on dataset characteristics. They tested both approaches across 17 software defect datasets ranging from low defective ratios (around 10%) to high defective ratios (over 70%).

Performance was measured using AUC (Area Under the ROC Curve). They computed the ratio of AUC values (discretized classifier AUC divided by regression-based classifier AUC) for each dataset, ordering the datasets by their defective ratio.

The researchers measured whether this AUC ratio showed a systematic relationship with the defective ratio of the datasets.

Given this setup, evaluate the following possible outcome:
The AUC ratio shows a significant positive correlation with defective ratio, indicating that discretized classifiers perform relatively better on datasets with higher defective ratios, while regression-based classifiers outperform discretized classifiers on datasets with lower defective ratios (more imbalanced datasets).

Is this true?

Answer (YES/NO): YES